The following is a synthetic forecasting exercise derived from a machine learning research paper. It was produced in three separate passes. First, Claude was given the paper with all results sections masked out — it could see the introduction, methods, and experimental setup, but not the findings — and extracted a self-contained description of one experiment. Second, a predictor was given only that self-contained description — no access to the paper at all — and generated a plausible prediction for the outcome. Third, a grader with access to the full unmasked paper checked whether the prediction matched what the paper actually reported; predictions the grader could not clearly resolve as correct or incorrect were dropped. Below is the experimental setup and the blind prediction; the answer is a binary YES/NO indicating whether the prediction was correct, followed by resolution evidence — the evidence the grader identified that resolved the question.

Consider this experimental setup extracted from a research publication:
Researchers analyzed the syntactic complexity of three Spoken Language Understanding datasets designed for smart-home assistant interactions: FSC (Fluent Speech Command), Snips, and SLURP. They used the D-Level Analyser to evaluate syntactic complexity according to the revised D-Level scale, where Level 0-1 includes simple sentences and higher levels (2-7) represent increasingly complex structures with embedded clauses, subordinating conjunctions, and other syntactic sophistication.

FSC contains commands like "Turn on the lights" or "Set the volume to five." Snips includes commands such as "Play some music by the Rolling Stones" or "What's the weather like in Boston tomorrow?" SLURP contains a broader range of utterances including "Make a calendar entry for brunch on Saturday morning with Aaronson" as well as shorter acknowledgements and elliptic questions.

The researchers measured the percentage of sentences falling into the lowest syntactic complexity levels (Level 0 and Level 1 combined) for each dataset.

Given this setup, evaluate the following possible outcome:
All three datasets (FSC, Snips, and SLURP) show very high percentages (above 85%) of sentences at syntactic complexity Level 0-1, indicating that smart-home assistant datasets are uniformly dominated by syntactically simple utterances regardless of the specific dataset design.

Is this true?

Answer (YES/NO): NO